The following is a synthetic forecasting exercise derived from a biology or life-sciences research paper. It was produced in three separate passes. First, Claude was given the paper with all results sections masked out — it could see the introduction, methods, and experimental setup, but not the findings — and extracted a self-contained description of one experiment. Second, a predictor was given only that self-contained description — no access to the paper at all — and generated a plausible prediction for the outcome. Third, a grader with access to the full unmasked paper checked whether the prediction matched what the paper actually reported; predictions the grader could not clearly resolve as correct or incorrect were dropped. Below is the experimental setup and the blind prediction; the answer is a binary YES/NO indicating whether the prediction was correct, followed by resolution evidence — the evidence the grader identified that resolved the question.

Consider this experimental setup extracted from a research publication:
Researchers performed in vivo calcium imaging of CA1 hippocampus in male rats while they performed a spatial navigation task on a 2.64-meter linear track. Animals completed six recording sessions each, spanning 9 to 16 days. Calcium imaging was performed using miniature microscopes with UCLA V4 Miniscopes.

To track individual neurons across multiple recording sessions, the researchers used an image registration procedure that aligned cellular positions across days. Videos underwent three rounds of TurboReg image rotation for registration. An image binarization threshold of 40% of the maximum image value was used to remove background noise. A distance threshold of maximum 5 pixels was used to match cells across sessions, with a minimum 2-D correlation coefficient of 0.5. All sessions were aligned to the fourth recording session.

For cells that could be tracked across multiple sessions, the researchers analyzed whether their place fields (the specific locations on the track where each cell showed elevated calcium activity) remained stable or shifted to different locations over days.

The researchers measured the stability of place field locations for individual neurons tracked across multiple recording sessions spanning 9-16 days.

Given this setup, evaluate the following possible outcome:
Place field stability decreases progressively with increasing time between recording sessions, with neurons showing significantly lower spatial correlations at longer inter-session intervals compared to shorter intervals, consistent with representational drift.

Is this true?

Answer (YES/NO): NO